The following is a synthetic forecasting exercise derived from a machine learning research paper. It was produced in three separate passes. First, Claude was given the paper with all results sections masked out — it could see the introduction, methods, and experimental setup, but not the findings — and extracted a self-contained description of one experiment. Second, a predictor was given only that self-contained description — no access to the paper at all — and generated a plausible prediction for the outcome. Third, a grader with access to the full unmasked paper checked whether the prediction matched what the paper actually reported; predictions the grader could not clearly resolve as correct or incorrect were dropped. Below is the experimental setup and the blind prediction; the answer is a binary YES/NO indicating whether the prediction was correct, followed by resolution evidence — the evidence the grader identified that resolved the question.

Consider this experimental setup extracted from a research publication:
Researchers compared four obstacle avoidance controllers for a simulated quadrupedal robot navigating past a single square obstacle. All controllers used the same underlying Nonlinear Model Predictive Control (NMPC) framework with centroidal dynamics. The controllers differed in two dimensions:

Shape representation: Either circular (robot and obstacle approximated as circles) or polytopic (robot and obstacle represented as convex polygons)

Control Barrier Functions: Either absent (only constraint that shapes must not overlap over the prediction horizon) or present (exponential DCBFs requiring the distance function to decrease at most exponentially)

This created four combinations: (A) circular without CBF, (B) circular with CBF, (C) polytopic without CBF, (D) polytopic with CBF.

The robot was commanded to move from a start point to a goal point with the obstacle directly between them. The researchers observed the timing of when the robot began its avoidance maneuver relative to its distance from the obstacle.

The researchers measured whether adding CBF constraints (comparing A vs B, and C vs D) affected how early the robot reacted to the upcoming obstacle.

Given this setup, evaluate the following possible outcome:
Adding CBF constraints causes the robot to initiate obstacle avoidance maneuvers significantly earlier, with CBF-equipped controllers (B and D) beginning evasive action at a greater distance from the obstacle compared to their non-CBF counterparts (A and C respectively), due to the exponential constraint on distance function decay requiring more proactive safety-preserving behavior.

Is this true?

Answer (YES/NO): YES